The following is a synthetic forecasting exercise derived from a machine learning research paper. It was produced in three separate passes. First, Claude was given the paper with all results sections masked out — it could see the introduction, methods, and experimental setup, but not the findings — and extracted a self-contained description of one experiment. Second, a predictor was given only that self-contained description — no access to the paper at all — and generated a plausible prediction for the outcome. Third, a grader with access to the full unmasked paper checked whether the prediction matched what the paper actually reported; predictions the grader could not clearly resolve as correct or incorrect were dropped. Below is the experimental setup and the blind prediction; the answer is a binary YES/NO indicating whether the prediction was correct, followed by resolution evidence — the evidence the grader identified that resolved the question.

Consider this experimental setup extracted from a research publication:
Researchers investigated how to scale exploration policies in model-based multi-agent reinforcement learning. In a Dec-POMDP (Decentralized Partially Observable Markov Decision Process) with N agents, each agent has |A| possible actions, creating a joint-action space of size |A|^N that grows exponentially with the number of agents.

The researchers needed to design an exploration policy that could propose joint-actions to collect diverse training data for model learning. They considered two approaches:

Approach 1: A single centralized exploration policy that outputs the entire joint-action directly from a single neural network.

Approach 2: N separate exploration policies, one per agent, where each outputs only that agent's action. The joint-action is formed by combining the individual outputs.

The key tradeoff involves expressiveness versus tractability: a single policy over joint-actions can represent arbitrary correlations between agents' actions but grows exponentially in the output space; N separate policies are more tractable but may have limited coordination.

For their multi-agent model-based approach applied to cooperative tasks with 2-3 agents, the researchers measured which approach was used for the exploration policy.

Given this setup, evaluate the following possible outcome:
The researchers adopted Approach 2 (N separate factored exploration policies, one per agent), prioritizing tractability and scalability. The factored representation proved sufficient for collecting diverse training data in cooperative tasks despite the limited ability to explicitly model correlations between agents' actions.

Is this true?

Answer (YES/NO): YES